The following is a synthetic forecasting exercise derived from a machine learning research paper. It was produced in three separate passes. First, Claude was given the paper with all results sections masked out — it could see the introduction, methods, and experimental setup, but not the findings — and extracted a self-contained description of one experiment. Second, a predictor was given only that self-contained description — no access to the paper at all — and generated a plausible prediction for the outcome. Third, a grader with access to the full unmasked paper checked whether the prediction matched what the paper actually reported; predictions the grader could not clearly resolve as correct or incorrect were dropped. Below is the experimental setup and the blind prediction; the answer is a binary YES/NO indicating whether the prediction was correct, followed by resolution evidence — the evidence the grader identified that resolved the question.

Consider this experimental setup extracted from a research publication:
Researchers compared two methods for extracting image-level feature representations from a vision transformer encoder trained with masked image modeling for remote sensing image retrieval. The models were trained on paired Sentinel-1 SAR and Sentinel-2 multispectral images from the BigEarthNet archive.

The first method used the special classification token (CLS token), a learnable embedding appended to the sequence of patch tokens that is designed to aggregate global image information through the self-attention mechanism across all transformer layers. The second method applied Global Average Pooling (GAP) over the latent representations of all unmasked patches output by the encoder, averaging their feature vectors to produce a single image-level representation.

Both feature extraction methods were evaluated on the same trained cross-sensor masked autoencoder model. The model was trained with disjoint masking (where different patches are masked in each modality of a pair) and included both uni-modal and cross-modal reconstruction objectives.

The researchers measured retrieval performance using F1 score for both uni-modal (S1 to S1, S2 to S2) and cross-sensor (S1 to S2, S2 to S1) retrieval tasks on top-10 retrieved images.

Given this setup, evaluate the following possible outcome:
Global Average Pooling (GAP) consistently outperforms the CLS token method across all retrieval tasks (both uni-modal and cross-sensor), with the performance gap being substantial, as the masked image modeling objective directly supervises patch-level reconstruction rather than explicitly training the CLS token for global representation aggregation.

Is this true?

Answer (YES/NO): YES